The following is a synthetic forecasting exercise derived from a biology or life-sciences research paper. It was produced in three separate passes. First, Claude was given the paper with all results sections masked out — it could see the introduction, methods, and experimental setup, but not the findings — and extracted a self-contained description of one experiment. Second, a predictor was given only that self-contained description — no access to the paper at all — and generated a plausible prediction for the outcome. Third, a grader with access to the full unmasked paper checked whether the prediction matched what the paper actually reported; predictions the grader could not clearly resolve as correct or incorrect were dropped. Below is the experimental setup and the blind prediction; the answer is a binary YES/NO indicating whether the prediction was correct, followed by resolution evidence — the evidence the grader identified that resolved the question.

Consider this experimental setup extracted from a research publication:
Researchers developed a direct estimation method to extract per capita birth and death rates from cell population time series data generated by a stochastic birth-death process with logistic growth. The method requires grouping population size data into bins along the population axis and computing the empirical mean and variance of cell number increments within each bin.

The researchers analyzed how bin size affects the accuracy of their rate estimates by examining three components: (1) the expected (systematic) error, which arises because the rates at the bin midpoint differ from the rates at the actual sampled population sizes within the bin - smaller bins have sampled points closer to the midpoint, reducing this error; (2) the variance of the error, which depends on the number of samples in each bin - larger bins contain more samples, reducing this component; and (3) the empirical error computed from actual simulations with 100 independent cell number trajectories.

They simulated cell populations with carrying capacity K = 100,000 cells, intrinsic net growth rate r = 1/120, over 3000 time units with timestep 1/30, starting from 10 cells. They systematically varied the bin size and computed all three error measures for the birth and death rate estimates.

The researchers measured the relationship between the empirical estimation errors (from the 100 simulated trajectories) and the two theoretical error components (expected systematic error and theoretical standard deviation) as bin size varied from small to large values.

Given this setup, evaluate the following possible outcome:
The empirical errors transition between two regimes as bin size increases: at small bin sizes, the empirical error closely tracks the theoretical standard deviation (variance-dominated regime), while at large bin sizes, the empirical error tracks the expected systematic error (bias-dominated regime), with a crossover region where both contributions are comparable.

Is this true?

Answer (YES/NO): NO